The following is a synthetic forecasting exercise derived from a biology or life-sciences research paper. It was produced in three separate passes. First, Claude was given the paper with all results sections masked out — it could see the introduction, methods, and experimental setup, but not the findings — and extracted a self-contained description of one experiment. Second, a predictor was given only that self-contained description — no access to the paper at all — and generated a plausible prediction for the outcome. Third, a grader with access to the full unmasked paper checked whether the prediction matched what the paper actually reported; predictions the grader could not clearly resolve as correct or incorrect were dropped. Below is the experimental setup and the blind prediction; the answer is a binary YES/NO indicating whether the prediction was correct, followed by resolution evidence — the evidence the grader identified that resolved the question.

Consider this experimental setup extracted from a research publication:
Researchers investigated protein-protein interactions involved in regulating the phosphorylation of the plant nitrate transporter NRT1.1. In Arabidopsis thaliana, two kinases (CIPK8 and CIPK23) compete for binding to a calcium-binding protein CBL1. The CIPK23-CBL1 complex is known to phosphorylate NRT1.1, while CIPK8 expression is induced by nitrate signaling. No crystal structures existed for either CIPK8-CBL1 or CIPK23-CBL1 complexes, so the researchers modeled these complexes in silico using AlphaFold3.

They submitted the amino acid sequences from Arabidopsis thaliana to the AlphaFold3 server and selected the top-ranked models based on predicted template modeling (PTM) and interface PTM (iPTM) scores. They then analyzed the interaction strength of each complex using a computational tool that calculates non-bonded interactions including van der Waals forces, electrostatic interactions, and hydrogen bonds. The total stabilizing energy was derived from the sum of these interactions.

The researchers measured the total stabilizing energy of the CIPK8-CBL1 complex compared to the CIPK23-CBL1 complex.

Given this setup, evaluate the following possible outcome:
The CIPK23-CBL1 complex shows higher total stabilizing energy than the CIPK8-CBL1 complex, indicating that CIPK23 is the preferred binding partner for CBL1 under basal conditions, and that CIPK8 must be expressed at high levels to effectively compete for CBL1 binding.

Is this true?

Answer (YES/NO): NO